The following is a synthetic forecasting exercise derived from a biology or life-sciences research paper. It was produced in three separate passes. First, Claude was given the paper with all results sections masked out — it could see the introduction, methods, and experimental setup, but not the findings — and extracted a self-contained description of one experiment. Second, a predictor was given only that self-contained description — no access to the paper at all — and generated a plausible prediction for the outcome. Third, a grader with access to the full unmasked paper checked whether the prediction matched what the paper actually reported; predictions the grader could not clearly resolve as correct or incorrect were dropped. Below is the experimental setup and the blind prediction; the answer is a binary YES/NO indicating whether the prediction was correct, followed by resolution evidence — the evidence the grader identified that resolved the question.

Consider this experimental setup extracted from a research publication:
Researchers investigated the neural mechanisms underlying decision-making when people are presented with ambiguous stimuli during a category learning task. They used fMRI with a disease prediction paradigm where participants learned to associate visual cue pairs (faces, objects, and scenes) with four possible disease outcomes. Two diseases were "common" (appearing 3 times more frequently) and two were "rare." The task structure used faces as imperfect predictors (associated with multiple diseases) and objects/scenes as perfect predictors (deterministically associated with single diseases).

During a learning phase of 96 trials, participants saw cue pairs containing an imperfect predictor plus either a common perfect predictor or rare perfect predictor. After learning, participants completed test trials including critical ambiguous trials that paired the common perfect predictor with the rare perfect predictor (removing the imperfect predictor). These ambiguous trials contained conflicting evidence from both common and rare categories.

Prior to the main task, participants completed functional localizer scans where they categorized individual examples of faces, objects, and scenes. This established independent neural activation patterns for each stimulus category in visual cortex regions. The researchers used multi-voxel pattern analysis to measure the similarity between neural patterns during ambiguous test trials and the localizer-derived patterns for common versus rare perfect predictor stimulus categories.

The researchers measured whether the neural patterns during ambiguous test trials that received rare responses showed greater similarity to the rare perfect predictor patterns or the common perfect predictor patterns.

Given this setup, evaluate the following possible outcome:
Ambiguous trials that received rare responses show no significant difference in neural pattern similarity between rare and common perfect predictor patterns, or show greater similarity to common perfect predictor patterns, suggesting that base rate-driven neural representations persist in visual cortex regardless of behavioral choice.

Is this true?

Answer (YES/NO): NO